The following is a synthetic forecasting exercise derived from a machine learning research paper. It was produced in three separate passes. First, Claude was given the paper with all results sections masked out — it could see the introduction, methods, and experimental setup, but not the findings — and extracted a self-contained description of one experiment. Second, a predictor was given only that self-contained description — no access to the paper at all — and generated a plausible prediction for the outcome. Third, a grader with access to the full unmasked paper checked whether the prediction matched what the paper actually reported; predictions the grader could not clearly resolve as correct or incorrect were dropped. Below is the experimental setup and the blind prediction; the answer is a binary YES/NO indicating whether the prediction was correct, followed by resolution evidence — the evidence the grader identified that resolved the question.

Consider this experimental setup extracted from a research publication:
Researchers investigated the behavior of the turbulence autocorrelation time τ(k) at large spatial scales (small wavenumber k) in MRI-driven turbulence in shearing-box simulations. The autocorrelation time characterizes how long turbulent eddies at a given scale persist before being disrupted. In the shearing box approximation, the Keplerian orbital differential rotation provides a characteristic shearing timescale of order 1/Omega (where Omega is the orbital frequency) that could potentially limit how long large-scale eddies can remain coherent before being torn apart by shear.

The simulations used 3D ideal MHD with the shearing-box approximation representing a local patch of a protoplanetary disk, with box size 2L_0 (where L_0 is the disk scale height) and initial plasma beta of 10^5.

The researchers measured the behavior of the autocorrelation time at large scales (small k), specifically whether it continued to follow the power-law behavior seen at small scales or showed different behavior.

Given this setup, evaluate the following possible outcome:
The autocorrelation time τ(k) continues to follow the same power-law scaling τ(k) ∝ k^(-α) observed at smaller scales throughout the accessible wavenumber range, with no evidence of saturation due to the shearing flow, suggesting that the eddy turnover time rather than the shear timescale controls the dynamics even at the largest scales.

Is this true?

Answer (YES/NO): NO